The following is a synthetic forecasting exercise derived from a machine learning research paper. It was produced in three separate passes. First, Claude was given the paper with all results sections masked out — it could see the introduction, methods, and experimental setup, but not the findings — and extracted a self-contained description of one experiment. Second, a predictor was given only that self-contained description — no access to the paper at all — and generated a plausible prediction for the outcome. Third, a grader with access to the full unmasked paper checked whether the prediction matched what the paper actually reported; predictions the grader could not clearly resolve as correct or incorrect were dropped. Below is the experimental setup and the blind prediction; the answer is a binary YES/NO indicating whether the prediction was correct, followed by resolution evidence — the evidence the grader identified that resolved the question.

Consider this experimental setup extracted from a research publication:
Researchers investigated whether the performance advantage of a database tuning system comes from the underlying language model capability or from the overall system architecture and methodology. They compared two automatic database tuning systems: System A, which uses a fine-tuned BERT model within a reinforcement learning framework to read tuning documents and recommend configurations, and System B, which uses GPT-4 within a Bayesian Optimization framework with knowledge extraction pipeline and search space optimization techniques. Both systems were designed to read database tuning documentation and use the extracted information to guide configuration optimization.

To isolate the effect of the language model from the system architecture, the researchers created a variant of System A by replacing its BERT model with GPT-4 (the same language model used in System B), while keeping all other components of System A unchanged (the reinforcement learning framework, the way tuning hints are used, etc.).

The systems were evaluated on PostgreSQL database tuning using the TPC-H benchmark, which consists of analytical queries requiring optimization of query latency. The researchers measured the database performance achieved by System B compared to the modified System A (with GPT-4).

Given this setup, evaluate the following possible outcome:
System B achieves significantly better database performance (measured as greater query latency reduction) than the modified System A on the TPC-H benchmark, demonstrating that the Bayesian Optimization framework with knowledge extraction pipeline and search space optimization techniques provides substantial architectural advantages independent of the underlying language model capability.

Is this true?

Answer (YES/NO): YES